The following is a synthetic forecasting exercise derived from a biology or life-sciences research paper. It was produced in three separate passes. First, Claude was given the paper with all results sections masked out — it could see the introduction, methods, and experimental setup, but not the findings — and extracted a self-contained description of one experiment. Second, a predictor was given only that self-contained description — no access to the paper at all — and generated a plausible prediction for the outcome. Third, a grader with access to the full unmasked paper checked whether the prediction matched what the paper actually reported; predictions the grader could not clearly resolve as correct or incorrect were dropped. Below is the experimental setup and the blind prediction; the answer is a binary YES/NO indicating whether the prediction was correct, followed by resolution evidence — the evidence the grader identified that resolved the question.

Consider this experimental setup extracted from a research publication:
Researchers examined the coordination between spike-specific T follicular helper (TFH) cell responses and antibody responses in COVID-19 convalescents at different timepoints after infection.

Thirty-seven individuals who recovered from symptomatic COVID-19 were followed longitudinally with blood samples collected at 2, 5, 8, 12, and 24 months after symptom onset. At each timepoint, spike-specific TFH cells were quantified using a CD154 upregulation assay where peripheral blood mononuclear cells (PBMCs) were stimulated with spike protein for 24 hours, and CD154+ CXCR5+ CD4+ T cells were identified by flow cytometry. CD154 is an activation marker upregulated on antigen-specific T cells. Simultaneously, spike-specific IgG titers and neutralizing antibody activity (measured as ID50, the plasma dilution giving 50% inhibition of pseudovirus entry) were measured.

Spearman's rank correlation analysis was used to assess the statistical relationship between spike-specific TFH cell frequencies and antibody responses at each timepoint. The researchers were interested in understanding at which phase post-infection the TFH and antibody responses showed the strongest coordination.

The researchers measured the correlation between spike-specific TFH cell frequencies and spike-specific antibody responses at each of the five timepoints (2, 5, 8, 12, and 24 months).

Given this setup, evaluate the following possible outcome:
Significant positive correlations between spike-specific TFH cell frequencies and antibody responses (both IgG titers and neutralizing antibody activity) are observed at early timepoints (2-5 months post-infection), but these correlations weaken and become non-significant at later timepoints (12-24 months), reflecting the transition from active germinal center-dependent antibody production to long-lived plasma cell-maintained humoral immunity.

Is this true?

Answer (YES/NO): NO